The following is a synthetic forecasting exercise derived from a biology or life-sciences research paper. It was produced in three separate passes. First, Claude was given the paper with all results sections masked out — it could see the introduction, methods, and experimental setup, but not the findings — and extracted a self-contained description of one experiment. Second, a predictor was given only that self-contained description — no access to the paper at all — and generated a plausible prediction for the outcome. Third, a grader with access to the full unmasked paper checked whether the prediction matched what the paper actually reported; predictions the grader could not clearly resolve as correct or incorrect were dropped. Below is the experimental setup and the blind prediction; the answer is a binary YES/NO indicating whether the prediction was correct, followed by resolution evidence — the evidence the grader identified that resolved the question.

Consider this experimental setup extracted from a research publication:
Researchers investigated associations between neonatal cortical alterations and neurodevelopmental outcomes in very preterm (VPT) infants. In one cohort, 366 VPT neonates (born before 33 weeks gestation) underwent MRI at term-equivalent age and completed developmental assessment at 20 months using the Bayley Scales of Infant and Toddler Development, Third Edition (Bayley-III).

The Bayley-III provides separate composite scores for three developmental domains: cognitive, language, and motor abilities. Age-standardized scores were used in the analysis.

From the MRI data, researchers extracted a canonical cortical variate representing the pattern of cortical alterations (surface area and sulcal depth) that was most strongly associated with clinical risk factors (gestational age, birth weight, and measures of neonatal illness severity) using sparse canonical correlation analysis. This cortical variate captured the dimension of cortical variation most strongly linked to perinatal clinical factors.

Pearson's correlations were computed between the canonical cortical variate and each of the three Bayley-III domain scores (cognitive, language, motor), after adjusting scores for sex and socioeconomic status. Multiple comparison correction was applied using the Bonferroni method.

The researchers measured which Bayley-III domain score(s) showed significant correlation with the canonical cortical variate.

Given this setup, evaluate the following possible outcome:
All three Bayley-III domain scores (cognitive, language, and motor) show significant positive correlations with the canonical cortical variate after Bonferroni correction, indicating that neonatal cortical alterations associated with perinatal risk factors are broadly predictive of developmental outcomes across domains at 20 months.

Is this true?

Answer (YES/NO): NO